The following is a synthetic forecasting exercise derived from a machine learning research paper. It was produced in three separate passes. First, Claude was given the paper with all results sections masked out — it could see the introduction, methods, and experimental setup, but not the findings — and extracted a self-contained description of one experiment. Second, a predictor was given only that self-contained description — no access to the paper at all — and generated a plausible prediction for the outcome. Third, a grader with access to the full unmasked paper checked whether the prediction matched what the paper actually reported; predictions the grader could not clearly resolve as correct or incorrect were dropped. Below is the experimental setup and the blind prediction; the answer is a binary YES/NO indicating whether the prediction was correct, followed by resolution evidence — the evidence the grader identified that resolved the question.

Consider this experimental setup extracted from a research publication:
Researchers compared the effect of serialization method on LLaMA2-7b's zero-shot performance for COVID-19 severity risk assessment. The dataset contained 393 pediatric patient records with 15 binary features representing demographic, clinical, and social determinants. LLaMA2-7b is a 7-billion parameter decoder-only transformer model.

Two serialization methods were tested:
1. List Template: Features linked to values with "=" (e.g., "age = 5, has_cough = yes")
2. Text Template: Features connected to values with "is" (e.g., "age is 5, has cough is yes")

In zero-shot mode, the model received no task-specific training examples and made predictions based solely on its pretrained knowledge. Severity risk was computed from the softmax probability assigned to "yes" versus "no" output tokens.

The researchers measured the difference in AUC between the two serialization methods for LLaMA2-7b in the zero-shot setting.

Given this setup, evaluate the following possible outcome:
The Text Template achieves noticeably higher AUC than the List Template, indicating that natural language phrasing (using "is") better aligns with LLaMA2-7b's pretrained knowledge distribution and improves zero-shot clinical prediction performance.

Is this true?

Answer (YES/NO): YES